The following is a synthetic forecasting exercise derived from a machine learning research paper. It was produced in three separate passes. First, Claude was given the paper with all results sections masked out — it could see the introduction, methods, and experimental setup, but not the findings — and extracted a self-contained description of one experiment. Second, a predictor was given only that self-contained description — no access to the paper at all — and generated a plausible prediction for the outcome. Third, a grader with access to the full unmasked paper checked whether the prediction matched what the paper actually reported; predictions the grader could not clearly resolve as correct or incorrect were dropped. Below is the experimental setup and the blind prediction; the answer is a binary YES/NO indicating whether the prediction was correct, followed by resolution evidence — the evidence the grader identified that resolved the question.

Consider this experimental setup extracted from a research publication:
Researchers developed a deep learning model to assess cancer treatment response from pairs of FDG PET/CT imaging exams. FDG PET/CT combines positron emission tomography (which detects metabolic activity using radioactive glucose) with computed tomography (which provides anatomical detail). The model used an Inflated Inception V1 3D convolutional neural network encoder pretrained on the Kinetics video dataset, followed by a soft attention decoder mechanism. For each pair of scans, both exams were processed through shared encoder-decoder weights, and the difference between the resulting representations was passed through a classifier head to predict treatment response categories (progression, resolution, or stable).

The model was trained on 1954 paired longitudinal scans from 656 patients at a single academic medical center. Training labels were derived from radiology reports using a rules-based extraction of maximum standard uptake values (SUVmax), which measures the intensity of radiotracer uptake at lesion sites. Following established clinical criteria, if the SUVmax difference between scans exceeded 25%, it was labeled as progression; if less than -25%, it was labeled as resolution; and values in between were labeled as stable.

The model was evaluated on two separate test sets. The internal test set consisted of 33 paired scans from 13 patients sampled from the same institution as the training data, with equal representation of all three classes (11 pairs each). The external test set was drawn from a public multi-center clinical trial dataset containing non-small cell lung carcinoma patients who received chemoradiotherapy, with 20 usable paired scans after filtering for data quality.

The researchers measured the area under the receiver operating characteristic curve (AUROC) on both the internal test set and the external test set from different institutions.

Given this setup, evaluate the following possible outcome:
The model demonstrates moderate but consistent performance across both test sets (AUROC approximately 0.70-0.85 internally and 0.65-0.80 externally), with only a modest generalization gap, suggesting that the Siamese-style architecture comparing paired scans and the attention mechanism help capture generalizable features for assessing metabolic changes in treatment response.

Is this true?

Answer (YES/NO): NO